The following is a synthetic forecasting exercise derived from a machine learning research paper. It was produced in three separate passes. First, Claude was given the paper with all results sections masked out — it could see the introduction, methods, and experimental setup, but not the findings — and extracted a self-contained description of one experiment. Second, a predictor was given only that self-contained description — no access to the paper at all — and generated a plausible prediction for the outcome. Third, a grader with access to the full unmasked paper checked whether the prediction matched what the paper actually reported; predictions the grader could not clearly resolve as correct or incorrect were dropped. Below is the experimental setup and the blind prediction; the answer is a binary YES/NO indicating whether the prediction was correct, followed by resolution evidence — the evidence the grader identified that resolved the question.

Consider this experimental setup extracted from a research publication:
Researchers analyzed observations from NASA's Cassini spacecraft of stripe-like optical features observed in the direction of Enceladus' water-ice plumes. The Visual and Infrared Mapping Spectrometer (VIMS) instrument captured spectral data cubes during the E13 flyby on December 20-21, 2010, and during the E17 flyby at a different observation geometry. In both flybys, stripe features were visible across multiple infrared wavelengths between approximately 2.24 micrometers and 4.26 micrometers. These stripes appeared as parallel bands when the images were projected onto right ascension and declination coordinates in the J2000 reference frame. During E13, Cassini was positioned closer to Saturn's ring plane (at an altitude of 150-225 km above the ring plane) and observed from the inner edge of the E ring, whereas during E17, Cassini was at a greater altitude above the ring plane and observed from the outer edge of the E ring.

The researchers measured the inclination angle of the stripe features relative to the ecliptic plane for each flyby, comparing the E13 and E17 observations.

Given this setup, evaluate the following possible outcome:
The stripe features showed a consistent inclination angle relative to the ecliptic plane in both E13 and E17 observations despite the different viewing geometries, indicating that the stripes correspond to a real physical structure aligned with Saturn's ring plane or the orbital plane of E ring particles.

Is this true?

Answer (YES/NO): NO